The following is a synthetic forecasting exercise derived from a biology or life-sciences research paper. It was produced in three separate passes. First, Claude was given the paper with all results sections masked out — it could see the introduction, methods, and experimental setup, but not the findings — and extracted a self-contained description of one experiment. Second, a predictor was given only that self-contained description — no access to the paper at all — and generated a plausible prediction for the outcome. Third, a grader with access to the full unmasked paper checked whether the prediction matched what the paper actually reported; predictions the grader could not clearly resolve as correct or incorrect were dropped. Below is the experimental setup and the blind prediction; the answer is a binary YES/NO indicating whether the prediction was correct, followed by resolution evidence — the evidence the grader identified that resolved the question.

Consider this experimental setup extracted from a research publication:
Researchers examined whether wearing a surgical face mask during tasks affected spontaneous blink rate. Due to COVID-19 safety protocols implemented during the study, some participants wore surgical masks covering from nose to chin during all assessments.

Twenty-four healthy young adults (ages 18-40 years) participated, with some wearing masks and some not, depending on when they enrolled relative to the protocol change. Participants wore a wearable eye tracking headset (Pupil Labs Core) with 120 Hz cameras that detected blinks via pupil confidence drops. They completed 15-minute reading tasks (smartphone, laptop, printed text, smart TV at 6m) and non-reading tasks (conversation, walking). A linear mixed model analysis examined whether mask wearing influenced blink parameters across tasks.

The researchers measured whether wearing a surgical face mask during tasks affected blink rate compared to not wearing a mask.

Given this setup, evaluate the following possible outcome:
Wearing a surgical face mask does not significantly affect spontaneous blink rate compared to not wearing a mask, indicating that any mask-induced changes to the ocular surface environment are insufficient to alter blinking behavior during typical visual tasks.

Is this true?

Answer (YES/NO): YES